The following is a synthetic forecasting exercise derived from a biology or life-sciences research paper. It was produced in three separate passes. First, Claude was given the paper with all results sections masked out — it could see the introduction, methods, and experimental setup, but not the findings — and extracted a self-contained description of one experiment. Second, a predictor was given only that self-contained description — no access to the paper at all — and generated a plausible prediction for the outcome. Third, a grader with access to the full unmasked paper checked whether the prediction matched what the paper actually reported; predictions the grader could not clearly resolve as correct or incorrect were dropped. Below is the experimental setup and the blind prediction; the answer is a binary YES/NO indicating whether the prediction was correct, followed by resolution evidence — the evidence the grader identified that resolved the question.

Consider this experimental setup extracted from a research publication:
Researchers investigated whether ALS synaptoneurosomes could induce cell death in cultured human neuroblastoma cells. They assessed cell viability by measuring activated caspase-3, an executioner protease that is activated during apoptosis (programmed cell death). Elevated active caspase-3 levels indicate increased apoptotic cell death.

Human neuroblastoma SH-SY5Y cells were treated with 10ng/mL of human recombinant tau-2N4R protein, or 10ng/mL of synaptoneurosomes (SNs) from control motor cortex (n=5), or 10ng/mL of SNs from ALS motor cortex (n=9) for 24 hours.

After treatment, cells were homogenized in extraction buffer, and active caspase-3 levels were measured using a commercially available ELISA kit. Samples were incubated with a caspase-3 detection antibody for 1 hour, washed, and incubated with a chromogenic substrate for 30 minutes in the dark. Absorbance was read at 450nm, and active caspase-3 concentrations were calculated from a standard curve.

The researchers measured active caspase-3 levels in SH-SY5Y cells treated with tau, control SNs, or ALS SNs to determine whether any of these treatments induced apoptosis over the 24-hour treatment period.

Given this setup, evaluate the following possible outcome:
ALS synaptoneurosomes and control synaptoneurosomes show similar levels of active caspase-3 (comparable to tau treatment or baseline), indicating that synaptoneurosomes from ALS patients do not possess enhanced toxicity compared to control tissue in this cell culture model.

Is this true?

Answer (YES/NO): YES